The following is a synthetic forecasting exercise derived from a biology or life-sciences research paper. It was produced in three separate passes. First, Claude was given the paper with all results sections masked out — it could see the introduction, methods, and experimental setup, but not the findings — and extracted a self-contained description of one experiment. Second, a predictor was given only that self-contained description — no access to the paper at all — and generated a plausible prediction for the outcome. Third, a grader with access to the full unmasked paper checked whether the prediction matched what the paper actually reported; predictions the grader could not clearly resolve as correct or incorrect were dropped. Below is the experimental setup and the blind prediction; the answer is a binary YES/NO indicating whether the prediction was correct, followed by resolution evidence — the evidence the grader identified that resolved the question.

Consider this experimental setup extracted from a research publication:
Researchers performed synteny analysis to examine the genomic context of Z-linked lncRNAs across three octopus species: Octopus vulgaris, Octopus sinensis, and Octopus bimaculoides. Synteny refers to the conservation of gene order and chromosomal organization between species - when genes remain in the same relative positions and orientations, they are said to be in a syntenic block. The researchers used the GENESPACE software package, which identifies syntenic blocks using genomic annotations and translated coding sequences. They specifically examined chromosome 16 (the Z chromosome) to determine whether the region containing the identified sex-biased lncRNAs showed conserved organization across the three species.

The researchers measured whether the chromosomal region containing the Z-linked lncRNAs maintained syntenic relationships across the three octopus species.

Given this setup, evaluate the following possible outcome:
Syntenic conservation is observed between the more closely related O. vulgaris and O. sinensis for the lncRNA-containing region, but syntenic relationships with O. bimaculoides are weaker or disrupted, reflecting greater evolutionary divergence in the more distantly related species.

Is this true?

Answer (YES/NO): NO